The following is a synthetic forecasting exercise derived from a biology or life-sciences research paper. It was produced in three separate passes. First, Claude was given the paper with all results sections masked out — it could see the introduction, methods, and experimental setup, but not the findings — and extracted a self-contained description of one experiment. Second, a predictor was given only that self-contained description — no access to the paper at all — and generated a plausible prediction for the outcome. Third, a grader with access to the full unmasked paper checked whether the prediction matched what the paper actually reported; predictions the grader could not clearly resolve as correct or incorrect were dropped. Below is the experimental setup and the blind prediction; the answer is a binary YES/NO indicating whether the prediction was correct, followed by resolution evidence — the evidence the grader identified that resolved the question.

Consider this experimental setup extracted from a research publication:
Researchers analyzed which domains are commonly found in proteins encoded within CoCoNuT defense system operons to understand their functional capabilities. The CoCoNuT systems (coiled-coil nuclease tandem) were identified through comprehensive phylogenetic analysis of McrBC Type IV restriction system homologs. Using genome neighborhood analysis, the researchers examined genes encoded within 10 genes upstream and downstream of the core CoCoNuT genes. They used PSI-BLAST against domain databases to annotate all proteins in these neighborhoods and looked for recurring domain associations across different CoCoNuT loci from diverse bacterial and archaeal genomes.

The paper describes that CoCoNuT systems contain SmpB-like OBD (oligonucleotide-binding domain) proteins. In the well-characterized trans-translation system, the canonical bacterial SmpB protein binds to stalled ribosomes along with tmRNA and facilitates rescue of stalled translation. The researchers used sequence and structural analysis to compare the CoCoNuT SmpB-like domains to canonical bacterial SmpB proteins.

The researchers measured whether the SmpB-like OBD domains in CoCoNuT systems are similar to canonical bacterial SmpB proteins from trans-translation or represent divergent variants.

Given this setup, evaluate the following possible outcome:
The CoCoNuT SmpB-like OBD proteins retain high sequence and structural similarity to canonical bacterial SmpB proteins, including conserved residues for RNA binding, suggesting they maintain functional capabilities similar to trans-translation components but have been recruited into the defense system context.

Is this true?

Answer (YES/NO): NO